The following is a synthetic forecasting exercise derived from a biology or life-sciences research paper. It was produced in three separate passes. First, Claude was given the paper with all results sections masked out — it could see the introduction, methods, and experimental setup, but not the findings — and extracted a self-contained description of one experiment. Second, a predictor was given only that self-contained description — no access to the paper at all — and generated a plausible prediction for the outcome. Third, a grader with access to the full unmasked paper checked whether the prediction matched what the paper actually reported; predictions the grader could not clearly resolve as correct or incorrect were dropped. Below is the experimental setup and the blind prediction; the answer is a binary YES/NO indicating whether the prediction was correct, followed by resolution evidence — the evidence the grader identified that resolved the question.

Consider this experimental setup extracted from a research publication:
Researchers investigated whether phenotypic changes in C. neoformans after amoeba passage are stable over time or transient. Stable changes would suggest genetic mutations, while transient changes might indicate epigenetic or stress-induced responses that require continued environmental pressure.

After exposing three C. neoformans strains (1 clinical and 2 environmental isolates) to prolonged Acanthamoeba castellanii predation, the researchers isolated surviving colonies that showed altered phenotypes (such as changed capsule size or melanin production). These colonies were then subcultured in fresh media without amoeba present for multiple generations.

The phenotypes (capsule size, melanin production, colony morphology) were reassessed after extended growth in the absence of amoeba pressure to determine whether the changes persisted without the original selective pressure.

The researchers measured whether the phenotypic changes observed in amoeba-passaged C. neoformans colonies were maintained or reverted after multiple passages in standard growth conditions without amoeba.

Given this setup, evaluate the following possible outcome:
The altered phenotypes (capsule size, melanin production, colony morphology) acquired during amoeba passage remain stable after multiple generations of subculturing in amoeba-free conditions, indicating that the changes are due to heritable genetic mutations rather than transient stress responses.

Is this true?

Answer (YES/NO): NO